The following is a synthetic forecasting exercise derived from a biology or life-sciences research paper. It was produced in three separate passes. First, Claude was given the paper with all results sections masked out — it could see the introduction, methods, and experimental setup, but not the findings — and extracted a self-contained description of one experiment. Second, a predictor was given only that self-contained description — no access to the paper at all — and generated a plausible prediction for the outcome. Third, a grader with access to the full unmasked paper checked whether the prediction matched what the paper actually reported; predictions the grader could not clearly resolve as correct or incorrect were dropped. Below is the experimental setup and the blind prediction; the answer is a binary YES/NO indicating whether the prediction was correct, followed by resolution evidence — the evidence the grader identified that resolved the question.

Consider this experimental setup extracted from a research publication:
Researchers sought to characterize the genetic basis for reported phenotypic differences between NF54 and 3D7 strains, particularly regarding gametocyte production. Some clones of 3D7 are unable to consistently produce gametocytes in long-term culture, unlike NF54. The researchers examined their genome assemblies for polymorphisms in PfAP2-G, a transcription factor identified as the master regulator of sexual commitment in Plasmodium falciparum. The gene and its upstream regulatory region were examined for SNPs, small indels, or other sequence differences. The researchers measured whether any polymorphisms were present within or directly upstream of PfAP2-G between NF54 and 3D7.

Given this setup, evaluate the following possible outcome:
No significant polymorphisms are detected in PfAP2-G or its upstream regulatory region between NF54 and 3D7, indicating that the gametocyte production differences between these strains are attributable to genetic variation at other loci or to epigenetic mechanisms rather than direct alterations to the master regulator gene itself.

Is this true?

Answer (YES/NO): YES